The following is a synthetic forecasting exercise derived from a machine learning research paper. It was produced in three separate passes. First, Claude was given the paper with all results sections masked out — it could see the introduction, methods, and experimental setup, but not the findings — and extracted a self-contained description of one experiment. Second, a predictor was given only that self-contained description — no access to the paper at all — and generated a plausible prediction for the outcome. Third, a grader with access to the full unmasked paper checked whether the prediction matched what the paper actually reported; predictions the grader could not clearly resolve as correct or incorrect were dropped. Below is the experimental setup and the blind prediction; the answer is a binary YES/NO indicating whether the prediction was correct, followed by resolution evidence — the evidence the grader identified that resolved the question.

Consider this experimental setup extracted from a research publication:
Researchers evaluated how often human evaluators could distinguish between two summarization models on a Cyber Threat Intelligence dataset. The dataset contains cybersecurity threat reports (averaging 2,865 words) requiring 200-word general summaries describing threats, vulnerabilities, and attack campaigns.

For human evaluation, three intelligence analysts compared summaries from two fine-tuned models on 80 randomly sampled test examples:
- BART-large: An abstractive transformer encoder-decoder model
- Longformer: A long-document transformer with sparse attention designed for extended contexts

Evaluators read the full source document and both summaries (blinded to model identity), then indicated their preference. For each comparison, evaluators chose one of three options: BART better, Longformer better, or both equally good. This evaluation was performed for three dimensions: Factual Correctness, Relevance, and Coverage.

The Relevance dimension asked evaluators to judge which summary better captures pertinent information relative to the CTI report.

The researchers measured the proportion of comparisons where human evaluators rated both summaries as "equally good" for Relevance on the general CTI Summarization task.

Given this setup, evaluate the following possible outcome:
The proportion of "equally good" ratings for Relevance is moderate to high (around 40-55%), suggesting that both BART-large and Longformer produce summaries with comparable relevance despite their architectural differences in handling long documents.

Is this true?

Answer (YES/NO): YES